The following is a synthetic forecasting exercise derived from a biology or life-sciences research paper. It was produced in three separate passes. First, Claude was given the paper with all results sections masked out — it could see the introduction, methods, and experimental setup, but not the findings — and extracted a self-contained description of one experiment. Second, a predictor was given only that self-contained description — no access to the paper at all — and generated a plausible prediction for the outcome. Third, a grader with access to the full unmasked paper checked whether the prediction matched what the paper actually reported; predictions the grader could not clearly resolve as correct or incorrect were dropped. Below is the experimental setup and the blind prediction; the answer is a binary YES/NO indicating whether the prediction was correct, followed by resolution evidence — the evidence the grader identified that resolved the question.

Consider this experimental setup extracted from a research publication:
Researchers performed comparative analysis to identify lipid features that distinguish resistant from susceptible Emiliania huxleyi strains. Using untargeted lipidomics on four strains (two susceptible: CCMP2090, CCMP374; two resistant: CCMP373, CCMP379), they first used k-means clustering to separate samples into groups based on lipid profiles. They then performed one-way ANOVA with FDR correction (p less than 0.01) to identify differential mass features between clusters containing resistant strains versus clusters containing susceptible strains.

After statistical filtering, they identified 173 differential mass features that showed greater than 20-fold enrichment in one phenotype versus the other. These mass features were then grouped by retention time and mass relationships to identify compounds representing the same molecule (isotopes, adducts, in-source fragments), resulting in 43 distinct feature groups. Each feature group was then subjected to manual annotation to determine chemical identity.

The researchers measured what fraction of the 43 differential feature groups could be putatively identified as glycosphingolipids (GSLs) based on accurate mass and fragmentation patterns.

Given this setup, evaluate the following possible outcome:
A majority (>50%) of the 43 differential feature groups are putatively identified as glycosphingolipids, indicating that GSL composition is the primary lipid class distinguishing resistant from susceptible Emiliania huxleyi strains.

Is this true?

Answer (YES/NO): NO